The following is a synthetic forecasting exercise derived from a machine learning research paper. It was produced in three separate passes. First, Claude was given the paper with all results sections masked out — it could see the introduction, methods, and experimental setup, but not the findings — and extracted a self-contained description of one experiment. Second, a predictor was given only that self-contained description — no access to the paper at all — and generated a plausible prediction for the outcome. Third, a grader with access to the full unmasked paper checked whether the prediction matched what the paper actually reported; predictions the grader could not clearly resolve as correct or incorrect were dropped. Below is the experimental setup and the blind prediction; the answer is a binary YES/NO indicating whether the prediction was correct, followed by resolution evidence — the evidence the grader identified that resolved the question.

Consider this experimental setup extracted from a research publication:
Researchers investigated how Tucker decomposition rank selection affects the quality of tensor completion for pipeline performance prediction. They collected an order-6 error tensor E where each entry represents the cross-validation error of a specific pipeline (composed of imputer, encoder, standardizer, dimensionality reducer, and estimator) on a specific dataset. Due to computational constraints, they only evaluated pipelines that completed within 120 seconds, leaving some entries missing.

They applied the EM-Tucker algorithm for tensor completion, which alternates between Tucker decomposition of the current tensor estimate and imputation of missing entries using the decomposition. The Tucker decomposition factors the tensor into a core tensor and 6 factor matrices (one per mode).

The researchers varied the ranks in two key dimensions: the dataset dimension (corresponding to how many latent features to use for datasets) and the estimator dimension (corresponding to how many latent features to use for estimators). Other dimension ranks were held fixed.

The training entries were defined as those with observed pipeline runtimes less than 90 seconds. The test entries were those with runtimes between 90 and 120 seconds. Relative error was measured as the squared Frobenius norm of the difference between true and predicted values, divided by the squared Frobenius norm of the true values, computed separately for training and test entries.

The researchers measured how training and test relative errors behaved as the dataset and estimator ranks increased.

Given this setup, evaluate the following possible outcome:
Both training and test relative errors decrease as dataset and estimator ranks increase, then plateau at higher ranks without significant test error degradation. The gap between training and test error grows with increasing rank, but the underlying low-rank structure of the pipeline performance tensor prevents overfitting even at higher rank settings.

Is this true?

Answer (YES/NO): NO